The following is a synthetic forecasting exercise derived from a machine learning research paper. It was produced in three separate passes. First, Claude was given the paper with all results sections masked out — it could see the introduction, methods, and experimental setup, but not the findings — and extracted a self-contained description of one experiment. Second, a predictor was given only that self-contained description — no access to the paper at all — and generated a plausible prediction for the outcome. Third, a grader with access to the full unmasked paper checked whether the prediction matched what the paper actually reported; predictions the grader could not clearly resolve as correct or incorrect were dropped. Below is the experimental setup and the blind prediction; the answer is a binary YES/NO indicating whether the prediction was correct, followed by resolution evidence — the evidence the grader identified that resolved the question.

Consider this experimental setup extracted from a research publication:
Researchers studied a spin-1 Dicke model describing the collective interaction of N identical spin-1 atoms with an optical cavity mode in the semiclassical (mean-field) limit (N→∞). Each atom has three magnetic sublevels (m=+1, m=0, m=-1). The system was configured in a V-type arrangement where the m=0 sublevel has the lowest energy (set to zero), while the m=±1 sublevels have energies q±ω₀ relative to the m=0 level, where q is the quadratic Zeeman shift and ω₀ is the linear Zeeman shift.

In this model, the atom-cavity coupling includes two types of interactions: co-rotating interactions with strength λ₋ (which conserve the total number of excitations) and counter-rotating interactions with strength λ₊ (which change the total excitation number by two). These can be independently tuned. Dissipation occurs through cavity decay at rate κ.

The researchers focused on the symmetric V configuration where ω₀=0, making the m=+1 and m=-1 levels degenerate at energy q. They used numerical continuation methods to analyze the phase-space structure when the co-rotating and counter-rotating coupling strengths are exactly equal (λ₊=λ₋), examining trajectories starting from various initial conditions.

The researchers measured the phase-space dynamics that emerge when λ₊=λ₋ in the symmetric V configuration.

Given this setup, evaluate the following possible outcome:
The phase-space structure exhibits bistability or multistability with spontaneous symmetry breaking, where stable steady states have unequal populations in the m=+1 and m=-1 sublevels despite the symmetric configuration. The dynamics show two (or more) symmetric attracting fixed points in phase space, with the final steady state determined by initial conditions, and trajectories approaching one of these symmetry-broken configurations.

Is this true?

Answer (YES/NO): NO